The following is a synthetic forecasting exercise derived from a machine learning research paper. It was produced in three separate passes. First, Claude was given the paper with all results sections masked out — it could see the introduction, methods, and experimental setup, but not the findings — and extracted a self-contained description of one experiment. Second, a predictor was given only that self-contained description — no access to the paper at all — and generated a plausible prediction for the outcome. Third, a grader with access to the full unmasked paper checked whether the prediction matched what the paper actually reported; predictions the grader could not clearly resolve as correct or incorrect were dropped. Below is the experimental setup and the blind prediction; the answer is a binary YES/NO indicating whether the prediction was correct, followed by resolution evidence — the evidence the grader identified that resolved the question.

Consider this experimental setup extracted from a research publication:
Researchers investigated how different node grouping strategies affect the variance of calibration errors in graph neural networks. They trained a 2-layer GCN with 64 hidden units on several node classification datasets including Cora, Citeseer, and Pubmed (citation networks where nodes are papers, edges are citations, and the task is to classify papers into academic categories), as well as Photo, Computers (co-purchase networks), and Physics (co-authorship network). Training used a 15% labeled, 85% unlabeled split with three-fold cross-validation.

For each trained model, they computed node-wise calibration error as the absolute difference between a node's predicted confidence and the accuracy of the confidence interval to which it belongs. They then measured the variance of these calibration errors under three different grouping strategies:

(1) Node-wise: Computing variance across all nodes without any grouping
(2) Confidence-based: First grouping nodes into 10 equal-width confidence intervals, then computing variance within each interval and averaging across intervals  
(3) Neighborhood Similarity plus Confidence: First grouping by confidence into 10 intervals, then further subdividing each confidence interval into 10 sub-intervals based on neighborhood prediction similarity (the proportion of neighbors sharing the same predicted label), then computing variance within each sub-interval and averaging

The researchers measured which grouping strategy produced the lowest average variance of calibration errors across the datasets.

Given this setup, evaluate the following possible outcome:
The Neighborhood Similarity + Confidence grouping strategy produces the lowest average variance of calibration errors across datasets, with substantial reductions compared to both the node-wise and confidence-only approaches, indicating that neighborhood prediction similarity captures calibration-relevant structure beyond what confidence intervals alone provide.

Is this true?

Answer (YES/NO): YES